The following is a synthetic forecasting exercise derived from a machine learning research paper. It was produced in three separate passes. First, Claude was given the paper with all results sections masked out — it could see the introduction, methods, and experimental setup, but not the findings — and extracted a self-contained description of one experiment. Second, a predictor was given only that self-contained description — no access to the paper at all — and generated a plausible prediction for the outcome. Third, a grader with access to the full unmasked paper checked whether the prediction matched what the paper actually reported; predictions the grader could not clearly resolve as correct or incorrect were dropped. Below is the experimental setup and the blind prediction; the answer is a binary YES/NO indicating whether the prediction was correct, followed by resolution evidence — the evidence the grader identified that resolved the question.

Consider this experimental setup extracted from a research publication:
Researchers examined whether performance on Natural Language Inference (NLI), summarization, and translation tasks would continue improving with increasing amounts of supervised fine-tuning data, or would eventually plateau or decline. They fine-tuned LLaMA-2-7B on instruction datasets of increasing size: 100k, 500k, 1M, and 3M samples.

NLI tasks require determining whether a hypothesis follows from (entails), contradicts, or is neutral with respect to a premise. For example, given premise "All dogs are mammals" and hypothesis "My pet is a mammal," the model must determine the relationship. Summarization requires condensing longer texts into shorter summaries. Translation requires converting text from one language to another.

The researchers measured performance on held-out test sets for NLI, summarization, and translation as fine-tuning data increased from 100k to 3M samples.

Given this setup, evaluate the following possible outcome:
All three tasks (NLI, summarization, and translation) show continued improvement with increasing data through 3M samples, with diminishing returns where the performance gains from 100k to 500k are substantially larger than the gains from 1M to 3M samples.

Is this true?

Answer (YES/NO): NO